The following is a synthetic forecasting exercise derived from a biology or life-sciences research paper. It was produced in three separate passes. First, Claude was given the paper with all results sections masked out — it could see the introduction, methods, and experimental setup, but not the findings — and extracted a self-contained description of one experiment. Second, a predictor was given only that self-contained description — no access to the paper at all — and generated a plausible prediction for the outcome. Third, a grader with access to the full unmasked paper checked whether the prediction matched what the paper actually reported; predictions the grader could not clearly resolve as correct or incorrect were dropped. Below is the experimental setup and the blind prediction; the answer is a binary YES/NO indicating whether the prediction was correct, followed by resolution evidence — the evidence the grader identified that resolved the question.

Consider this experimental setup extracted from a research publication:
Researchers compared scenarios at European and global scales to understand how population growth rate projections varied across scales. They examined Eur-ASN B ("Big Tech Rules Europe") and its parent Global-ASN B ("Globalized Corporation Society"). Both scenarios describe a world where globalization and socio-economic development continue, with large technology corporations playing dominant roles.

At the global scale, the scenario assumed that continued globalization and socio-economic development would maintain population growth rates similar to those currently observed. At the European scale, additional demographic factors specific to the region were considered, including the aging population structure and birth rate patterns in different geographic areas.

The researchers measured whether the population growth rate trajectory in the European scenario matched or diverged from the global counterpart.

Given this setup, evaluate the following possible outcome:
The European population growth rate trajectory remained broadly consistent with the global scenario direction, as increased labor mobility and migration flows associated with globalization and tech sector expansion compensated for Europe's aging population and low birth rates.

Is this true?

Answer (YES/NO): NO